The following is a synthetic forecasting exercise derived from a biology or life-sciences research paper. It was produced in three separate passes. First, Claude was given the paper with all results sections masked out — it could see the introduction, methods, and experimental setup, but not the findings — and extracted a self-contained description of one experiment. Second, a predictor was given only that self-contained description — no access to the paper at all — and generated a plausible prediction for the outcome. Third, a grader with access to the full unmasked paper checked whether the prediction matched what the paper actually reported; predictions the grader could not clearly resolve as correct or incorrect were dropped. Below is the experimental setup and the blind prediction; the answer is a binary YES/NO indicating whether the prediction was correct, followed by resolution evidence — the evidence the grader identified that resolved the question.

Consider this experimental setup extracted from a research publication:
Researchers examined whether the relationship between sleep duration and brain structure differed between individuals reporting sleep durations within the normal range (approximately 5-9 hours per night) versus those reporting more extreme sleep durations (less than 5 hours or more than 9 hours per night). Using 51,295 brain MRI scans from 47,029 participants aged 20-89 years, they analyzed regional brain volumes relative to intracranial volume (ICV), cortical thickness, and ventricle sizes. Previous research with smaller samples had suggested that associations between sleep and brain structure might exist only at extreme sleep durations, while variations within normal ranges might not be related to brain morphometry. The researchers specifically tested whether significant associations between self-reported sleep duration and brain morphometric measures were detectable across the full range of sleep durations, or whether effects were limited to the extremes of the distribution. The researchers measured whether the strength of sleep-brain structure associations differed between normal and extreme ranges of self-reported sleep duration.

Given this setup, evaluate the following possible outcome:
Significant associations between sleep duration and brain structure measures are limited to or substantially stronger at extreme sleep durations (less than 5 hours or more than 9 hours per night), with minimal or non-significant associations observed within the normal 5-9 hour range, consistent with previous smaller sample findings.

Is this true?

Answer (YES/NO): NO